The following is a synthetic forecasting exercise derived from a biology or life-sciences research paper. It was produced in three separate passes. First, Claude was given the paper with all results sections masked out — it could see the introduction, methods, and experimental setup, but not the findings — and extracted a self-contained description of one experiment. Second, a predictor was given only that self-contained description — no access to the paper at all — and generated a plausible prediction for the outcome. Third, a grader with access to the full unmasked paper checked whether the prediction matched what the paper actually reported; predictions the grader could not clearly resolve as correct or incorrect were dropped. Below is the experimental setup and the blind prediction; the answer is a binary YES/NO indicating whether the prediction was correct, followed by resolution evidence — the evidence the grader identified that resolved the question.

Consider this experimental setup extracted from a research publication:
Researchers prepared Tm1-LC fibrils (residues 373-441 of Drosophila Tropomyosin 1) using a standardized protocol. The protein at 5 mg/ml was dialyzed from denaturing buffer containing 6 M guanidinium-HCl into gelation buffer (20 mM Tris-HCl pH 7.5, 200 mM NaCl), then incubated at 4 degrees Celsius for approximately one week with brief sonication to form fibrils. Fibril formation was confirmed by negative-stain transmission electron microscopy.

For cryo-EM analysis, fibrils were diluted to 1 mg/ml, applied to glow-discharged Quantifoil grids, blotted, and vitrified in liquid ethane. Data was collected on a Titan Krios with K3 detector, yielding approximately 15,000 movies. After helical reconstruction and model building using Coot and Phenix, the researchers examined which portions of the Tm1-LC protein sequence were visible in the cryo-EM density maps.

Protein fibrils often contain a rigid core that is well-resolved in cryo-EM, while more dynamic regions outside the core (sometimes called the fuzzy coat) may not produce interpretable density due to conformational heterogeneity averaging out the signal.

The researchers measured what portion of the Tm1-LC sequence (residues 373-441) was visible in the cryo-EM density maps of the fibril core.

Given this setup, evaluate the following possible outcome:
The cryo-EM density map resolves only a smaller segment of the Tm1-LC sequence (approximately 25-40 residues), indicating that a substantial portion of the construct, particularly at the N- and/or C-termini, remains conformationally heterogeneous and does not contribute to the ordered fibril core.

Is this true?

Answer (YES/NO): NO